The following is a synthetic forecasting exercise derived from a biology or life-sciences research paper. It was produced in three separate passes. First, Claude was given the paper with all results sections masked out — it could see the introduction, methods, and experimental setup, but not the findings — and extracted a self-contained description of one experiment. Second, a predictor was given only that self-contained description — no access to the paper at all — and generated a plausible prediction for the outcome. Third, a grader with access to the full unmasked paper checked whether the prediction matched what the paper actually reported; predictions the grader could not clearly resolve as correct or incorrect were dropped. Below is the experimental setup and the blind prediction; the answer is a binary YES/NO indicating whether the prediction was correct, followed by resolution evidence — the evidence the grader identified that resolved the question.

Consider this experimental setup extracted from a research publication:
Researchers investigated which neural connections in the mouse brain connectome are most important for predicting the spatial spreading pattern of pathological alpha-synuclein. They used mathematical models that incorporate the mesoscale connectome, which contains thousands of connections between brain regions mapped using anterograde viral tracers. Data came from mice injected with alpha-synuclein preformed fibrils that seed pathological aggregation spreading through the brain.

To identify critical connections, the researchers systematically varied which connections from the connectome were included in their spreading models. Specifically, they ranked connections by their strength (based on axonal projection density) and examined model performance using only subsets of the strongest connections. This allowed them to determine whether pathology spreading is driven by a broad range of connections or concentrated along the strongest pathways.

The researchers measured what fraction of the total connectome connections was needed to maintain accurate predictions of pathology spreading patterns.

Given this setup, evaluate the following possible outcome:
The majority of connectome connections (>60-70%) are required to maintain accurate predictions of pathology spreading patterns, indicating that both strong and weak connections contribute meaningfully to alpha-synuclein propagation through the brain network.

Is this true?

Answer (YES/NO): NO